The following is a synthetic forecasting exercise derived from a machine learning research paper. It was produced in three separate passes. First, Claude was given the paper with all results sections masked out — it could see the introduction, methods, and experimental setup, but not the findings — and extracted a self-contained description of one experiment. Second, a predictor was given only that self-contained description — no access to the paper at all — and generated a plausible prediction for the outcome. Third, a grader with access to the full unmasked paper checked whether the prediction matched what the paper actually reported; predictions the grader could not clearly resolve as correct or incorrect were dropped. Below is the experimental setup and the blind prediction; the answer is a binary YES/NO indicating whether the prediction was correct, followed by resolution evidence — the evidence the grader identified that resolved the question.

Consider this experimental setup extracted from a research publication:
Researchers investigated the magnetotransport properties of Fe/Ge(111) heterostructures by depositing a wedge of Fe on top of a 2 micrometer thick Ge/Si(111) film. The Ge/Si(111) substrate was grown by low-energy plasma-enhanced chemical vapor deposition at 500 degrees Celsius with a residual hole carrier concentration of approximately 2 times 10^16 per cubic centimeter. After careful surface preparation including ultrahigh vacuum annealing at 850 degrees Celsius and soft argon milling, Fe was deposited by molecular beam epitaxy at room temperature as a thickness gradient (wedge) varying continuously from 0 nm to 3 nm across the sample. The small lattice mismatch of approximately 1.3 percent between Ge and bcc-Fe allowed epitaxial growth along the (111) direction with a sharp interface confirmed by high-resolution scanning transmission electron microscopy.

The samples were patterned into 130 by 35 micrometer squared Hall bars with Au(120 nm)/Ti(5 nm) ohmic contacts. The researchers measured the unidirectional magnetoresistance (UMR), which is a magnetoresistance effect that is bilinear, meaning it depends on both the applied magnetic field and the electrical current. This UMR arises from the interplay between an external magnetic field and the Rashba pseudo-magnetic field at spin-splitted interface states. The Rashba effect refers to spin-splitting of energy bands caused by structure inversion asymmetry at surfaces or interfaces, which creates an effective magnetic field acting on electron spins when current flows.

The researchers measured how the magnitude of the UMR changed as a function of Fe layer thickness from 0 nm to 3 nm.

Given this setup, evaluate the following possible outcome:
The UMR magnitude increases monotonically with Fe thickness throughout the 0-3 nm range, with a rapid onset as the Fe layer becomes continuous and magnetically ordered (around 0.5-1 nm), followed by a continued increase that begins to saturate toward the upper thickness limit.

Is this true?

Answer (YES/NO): NO